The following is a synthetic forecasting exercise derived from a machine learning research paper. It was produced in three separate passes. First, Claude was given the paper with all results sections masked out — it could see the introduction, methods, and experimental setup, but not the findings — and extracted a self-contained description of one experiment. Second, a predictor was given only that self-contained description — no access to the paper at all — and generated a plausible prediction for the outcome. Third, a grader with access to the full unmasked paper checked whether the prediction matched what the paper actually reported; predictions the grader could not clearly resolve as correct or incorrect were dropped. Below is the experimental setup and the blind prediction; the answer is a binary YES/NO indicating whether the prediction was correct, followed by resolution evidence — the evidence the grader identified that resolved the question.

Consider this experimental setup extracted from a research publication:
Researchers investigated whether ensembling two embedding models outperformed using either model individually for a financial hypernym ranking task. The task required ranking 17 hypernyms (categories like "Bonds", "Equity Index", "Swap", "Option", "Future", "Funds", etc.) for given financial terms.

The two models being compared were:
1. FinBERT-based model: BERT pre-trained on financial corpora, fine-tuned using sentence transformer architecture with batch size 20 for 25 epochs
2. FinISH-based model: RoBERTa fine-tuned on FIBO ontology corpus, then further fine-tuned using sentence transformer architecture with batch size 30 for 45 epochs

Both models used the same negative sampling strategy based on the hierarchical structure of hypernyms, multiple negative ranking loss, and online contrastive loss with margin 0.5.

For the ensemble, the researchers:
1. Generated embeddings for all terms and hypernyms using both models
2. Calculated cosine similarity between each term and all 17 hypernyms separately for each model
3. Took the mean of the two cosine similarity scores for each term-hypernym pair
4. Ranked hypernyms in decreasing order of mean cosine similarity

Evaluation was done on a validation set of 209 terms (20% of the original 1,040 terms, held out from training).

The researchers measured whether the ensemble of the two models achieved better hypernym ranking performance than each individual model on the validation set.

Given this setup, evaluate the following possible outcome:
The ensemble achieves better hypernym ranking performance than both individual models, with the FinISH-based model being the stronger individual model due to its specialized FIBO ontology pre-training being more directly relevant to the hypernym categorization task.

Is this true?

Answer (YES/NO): YES